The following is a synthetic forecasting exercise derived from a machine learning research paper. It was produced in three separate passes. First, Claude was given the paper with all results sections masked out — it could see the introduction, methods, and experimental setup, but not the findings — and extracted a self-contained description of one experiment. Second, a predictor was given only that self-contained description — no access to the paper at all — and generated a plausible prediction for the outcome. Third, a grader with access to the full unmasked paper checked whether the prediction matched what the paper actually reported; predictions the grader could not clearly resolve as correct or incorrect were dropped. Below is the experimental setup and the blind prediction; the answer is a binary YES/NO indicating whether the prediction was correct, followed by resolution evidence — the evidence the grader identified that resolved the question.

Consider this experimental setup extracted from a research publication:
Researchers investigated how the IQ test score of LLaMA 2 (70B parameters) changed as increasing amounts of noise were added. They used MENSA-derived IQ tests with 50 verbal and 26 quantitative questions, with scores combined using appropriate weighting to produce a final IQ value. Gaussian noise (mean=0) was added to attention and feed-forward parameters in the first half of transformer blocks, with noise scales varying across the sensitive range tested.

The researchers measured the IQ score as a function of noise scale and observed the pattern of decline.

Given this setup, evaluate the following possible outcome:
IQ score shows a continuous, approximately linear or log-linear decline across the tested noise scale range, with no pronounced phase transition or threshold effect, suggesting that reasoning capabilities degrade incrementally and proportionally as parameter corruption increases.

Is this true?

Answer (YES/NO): NO